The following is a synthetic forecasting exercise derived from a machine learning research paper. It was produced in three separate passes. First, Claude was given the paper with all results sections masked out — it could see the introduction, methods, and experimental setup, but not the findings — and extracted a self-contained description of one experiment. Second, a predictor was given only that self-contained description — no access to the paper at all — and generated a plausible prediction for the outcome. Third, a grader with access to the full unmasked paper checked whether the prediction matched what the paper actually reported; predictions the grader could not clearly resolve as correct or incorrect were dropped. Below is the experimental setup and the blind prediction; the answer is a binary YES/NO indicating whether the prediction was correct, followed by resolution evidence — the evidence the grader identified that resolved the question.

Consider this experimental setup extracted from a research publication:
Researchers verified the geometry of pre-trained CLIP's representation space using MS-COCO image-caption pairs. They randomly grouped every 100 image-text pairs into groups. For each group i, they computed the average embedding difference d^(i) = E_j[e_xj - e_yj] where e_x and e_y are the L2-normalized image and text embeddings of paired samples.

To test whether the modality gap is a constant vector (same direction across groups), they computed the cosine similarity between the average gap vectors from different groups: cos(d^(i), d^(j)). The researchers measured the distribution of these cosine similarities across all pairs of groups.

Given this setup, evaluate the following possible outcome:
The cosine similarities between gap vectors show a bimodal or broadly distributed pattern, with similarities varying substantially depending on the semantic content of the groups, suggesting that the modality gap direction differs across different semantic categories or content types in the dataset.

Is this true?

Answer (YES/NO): NO